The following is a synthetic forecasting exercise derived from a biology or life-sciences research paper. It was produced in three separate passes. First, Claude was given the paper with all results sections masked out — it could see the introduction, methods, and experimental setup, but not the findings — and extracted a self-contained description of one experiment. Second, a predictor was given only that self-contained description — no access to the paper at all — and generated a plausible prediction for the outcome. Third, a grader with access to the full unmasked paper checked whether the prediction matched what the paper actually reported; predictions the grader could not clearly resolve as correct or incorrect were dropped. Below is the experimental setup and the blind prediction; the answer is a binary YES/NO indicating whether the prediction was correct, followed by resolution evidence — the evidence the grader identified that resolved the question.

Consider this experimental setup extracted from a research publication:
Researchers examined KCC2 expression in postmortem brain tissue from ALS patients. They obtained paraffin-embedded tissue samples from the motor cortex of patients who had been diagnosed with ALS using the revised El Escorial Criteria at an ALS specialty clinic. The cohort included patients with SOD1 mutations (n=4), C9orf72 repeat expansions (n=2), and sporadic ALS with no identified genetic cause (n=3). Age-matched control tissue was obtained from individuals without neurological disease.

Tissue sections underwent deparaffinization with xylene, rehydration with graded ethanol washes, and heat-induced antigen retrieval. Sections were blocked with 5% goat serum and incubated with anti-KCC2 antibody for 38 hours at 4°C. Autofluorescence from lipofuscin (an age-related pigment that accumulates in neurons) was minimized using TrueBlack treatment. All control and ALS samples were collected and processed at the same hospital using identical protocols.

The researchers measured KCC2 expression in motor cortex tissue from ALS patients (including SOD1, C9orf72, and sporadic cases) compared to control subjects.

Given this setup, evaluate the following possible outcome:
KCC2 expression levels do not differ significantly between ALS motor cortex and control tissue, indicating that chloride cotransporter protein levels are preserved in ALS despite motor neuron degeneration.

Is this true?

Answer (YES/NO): NO